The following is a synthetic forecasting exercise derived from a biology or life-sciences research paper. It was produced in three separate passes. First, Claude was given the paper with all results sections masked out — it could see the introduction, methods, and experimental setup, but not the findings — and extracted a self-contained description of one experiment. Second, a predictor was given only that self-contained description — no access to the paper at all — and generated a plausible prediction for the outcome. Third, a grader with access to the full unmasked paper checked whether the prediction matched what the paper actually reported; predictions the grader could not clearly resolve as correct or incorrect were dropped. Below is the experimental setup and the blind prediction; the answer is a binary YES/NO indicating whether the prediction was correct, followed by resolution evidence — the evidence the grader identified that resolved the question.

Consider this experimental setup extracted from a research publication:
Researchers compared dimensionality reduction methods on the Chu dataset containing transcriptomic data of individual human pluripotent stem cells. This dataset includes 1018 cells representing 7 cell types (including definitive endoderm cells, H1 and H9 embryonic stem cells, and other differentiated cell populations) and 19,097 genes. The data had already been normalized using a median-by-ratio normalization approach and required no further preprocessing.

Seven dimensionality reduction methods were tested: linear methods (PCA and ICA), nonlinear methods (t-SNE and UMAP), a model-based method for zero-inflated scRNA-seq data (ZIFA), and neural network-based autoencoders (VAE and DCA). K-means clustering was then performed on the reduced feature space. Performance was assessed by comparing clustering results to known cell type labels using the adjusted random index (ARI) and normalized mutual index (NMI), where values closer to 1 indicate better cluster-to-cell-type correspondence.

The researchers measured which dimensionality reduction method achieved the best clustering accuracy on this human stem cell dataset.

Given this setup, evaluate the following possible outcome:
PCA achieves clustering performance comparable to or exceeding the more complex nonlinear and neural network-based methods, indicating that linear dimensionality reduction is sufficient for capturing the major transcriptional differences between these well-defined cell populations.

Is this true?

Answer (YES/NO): NO